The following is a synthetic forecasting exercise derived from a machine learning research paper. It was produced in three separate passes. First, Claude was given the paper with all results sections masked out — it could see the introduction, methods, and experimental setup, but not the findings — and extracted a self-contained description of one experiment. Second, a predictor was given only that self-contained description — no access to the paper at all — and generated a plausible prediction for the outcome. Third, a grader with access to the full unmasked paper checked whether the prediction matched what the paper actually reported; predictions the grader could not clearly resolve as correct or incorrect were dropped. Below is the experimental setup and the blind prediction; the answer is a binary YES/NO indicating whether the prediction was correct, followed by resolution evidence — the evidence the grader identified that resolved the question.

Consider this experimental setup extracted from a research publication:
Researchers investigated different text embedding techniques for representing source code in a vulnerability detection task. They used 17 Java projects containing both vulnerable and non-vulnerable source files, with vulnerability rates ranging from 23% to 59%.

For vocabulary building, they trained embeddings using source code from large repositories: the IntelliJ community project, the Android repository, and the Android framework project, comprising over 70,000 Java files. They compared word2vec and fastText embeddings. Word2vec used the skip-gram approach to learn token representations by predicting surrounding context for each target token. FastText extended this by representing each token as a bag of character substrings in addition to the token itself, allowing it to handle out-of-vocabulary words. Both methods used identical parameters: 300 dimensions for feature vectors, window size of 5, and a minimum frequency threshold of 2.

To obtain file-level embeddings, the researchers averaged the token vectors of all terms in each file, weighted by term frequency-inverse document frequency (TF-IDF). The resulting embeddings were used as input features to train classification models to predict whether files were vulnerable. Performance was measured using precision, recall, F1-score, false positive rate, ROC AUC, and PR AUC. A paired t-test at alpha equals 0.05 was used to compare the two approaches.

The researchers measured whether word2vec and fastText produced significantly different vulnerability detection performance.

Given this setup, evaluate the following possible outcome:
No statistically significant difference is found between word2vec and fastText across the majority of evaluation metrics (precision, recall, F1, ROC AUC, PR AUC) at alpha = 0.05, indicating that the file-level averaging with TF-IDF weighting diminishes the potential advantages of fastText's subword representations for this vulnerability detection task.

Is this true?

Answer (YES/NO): YES